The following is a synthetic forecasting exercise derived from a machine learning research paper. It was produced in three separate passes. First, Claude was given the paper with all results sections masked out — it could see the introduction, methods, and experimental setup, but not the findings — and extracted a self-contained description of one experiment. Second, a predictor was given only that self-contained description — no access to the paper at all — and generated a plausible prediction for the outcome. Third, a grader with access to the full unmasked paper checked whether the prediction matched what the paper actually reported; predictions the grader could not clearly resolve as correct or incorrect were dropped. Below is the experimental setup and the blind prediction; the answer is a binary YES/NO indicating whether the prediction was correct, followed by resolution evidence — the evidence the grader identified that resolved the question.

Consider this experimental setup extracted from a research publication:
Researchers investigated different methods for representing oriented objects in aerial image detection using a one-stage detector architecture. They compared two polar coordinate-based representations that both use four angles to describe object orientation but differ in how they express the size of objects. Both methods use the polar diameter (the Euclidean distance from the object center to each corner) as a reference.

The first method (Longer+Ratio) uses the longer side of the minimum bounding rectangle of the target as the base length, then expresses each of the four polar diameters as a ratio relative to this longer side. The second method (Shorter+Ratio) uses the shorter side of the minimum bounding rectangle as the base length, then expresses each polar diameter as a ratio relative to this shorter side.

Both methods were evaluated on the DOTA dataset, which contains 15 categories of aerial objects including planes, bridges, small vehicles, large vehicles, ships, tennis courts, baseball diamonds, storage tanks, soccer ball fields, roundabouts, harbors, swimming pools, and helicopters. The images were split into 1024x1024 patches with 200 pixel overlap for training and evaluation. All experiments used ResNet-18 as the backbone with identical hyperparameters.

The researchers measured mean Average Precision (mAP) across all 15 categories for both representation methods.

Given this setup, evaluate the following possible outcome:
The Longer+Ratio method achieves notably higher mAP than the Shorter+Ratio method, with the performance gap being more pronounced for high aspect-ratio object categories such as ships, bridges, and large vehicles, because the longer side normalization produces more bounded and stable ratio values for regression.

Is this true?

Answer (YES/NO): NO